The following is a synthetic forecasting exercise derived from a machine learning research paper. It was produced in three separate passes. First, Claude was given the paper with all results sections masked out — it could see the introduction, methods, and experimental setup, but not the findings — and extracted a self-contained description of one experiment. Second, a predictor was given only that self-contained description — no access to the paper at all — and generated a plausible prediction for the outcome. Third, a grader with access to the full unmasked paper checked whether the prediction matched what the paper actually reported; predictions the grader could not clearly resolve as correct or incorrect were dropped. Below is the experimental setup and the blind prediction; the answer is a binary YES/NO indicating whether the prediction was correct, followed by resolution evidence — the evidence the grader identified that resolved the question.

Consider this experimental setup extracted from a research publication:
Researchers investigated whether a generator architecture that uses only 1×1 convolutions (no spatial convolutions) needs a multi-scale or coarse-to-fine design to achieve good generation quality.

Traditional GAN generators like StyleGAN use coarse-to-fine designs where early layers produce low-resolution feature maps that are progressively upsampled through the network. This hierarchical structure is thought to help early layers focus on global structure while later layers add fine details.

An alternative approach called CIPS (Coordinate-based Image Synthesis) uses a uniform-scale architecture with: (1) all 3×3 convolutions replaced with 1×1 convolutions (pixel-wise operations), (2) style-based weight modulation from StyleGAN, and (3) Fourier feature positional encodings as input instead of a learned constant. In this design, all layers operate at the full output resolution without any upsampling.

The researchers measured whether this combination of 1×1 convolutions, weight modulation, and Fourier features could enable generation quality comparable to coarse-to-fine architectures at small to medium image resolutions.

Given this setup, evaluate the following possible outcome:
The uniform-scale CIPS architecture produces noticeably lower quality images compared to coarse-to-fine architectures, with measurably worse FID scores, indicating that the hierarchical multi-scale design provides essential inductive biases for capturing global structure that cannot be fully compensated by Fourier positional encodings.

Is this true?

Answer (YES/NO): NO